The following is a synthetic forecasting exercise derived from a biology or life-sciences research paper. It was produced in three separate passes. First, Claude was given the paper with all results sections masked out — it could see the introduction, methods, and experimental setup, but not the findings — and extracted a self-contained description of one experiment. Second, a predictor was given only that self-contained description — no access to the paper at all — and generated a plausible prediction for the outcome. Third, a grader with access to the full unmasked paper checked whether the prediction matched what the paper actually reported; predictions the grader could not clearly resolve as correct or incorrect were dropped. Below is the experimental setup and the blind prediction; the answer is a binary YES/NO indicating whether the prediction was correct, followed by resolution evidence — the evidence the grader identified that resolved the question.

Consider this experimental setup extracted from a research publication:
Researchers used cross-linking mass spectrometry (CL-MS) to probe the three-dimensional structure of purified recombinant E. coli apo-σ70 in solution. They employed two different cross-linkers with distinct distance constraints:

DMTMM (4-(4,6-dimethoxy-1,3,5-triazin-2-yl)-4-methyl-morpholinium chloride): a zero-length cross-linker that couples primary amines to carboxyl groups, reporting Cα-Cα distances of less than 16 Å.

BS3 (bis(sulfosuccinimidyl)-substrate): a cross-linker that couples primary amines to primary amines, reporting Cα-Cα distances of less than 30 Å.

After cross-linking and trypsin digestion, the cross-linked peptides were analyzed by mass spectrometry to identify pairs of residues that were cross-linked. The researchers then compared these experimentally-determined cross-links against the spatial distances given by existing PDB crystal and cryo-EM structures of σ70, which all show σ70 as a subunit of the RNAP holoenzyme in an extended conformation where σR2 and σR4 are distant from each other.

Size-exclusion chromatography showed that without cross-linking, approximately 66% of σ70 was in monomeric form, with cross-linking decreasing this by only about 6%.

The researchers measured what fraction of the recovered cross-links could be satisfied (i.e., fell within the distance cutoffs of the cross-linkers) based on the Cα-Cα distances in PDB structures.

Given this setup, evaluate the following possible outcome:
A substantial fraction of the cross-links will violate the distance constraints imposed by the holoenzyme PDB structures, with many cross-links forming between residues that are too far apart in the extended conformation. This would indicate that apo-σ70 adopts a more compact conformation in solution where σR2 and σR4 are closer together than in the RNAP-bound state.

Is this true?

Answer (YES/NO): YES